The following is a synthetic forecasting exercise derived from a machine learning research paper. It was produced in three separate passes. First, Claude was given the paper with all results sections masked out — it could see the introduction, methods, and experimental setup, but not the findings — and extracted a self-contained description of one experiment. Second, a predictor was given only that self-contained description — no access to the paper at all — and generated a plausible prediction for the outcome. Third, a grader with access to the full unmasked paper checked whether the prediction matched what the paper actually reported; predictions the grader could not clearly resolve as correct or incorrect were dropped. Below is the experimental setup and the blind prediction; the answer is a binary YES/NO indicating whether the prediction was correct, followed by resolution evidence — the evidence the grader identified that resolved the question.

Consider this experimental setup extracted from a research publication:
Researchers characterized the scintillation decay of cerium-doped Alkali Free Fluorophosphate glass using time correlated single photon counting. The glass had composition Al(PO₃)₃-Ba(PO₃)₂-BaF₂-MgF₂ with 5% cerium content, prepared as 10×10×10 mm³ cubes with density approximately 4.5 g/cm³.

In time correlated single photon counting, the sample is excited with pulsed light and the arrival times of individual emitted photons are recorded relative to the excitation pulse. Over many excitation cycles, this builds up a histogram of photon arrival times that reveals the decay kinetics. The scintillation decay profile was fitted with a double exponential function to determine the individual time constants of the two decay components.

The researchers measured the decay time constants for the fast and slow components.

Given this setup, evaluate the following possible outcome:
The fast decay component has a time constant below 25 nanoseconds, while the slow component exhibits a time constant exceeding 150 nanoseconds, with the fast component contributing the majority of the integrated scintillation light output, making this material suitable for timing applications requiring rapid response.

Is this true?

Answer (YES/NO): NO